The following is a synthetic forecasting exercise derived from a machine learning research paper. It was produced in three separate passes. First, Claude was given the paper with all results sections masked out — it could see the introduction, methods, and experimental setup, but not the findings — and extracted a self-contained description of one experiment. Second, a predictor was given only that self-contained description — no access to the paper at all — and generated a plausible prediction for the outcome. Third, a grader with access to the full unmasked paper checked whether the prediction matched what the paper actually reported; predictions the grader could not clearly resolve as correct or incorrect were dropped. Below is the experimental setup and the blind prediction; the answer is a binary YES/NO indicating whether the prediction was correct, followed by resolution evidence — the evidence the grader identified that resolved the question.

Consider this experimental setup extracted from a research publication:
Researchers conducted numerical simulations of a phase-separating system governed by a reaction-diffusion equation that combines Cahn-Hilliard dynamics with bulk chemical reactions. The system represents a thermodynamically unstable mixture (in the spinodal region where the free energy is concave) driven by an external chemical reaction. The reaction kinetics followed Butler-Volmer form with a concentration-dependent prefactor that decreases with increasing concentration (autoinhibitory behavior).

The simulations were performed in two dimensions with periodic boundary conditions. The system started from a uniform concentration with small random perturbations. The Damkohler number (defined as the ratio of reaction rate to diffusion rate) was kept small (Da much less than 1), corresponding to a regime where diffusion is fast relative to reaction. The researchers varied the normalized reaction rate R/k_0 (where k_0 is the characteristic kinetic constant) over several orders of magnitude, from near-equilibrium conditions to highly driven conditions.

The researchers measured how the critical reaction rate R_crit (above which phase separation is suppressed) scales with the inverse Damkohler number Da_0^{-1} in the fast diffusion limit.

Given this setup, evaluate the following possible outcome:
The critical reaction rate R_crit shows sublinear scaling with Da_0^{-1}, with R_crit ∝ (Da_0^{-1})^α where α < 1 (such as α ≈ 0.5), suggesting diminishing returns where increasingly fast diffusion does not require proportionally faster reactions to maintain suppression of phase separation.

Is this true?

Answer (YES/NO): NO